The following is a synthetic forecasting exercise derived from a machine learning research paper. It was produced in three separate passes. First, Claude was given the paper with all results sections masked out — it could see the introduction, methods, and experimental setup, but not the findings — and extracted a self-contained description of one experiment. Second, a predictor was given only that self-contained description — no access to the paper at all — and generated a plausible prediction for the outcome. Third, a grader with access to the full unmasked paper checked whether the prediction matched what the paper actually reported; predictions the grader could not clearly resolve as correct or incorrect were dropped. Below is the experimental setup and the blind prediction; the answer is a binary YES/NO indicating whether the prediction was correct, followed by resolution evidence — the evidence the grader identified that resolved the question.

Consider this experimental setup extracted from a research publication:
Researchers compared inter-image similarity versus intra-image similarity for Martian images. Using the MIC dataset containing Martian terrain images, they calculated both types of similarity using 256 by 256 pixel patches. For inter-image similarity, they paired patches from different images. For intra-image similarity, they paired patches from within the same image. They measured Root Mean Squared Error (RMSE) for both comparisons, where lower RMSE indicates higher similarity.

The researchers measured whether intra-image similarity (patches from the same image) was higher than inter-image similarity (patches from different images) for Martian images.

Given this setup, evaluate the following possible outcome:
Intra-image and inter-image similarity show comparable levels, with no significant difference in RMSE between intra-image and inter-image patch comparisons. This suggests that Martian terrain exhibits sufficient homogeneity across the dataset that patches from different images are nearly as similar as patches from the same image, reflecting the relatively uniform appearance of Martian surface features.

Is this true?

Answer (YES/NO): NO